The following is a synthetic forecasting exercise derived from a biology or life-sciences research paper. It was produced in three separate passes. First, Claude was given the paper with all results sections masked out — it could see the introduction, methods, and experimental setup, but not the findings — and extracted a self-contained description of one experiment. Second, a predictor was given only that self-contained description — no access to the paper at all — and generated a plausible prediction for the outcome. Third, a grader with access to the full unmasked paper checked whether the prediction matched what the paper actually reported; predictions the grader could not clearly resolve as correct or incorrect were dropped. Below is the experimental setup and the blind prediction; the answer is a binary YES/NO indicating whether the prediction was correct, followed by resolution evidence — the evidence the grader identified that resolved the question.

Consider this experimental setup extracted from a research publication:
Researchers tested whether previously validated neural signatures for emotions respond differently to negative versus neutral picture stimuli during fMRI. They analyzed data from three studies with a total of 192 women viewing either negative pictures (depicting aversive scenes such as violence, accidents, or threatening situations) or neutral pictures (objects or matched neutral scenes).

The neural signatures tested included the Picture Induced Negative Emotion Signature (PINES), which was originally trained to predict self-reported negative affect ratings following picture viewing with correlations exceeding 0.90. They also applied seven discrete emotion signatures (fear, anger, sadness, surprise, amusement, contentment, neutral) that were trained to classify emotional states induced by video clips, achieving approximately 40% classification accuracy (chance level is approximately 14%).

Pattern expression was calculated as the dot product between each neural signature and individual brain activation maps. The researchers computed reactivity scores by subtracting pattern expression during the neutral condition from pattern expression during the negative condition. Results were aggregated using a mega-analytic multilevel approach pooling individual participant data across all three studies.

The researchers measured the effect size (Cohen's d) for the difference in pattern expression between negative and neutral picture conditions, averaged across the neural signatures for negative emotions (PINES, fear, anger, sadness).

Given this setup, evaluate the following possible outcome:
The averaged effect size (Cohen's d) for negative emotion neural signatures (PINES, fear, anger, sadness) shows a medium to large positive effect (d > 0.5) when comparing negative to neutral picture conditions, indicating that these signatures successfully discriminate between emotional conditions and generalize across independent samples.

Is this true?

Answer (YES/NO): YES